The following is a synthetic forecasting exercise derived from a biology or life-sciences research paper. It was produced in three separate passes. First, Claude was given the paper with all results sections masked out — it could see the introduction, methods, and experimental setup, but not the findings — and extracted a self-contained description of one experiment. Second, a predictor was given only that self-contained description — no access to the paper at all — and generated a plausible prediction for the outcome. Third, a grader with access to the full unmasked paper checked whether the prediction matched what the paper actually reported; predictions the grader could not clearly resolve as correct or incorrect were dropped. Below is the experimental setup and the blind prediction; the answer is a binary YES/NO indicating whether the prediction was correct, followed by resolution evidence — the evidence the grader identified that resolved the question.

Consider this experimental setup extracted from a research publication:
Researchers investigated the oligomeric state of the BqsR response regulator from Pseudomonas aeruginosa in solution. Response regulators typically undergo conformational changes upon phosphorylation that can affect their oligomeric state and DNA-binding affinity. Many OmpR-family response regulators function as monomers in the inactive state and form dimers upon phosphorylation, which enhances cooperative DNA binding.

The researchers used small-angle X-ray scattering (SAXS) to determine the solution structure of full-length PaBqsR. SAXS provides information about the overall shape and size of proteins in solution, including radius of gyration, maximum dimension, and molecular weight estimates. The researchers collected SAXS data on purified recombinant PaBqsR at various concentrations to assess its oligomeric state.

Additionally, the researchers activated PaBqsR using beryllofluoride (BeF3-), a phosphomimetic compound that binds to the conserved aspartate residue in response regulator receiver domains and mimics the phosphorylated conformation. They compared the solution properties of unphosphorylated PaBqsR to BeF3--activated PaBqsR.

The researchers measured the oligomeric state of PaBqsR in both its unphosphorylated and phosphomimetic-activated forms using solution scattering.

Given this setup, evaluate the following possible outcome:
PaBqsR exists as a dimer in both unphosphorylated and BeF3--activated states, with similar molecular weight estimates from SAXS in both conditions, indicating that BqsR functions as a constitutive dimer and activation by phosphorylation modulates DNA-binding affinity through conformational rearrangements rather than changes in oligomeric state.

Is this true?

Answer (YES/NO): NO